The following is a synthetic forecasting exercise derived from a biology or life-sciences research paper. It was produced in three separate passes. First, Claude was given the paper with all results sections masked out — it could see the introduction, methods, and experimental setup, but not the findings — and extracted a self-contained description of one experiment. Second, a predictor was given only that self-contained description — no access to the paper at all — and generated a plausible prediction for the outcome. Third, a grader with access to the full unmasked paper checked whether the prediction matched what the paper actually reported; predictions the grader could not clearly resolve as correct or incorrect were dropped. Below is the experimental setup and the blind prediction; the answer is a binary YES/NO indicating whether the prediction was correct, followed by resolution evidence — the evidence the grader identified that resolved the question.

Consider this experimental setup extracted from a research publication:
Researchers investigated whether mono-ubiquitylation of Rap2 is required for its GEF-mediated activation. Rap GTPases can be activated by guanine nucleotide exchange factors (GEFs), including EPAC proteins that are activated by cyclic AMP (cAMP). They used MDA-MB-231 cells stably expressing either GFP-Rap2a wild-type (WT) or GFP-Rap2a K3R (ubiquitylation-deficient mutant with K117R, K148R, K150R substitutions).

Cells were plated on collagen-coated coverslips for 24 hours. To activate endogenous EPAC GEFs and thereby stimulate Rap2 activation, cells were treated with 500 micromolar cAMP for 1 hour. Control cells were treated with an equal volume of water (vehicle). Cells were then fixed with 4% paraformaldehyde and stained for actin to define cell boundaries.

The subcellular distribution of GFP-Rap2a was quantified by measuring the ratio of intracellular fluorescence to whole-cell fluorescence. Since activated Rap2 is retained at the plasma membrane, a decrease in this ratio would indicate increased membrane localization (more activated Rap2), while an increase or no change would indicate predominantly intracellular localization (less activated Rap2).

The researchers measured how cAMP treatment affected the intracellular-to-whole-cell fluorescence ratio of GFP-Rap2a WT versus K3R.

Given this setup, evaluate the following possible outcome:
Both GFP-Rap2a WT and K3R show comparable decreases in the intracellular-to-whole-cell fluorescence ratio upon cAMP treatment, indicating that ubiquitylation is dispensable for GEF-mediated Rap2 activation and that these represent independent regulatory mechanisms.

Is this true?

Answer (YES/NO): NO